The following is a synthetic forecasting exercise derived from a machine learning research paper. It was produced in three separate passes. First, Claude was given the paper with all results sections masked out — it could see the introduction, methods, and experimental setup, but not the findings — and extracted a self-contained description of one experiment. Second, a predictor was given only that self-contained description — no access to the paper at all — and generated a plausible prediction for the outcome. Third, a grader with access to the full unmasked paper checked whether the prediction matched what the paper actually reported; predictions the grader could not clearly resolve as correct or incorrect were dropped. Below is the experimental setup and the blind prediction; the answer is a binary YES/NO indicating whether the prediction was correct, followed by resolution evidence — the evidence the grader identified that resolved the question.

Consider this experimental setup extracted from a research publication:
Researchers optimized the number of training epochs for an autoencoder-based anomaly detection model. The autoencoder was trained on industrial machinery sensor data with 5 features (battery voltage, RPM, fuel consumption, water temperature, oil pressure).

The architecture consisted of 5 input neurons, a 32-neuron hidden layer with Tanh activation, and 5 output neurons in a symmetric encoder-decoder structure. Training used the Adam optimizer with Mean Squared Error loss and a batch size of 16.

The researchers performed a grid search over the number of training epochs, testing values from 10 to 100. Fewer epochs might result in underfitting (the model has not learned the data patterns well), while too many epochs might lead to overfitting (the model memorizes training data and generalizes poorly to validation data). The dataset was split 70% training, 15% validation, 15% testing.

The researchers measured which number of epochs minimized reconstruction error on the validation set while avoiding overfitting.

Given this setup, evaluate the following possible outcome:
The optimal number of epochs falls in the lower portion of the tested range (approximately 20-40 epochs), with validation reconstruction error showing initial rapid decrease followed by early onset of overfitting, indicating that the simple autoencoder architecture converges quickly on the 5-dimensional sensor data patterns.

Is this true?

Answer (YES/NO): NO